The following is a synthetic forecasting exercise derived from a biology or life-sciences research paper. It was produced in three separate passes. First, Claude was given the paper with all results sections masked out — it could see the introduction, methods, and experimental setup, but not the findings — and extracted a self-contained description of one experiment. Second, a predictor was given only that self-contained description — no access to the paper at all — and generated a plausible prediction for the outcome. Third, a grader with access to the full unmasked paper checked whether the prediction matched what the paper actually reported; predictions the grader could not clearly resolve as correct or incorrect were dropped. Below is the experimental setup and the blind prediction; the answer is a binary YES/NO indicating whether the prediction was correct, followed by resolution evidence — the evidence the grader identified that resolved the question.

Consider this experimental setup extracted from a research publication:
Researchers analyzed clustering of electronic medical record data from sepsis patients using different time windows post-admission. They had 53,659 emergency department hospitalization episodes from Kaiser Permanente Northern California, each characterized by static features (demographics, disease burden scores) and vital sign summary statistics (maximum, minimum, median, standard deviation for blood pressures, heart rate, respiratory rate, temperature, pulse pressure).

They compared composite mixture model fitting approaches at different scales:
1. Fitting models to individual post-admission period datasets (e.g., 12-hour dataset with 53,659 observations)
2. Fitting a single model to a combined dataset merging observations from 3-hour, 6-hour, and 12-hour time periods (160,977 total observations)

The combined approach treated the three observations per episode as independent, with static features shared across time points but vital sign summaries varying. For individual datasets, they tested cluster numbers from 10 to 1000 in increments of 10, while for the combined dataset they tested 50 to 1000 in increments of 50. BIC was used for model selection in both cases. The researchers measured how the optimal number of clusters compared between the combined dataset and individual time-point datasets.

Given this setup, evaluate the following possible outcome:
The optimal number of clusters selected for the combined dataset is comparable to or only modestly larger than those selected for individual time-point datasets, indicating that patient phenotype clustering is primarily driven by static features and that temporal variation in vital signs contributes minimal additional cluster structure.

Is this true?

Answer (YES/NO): NO